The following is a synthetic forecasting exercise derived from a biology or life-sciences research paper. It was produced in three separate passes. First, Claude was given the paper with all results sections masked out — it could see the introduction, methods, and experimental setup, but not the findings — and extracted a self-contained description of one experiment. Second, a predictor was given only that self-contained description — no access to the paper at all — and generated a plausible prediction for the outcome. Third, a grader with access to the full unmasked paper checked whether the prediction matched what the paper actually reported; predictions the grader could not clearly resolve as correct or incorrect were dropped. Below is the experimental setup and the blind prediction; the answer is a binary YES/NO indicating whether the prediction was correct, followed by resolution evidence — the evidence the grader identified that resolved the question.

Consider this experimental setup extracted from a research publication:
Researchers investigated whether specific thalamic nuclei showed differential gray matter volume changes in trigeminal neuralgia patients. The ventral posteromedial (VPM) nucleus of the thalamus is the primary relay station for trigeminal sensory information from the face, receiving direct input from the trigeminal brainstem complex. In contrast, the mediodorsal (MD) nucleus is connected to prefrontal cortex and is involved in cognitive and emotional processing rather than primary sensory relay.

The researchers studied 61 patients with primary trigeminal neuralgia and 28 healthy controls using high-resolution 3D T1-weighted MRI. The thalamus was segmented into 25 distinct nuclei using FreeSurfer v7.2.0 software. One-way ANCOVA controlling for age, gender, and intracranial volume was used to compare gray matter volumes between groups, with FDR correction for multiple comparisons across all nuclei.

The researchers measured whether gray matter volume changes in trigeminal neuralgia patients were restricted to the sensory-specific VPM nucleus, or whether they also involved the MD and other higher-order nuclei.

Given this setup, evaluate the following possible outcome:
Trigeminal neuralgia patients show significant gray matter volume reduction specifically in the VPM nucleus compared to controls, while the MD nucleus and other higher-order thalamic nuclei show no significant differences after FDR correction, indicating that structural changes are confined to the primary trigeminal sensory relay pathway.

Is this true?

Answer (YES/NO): NO